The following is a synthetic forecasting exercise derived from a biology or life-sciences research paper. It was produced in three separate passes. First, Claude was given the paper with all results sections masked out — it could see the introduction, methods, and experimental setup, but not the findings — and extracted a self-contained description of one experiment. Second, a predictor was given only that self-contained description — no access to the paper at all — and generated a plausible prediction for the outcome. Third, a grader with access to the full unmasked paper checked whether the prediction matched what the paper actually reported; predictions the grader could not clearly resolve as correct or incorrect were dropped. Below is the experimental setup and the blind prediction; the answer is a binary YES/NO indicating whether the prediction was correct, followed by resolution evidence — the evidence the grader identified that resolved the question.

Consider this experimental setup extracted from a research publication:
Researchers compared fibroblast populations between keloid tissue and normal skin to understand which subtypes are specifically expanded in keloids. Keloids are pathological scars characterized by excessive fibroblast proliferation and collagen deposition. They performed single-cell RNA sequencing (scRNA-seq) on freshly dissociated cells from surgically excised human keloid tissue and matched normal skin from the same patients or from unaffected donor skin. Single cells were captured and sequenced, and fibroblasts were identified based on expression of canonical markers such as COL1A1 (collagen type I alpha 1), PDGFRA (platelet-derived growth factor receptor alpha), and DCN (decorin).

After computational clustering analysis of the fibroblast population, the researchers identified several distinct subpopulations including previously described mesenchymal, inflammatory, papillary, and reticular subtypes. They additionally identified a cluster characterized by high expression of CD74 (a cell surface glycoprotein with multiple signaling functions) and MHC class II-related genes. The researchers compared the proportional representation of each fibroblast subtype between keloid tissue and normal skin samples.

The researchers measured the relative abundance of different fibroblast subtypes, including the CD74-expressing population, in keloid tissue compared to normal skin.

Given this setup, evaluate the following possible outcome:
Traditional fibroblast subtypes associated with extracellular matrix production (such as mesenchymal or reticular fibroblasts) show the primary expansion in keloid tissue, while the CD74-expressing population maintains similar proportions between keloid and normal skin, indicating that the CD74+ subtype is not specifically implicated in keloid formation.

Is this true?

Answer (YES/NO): NO